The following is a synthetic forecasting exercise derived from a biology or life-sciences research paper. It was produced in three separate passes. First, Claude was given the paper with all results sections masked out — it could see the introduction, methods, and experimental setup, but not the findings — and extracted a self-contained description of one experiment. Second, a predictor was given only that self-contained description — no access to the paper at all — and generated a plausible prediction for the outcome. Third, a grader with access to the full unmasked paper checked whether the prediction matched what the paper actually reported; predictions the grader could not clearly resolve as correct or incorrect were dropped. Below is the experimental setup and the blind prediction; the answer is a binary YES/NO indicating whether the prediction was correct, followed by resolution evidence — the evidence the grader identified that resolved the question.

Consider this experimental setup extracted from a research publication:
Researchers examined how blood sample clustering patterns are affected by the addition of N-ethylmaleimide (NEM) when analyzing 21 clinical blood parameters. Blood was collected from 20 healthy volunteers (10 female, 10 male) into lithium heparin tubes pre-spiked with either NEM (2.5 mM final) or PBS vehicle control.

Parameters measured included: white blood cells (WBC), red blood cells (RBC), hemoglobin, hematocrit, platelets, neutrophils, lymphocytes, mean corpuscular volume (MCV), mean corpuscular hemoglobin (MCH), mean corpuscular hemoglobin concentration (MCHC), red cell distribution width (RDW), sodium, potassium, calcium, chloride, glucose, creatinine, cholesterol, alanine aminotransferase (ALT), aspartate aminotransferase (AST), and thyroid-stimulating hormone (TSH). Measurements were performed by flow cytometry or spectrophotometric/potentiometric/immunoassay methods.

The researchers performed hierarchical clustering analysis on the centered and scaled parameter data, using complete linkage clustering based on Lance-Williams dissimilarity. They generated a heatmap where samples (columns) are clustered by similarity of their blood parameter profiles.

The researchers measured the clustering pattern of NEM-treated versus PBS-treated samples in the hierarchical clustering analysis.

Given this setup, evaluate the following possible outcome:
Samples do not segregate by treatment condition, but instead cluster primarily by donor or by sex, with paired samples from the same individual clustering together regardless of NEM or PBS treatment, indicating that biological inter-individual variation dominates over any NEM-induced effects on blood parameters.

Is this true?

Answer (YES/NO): YES